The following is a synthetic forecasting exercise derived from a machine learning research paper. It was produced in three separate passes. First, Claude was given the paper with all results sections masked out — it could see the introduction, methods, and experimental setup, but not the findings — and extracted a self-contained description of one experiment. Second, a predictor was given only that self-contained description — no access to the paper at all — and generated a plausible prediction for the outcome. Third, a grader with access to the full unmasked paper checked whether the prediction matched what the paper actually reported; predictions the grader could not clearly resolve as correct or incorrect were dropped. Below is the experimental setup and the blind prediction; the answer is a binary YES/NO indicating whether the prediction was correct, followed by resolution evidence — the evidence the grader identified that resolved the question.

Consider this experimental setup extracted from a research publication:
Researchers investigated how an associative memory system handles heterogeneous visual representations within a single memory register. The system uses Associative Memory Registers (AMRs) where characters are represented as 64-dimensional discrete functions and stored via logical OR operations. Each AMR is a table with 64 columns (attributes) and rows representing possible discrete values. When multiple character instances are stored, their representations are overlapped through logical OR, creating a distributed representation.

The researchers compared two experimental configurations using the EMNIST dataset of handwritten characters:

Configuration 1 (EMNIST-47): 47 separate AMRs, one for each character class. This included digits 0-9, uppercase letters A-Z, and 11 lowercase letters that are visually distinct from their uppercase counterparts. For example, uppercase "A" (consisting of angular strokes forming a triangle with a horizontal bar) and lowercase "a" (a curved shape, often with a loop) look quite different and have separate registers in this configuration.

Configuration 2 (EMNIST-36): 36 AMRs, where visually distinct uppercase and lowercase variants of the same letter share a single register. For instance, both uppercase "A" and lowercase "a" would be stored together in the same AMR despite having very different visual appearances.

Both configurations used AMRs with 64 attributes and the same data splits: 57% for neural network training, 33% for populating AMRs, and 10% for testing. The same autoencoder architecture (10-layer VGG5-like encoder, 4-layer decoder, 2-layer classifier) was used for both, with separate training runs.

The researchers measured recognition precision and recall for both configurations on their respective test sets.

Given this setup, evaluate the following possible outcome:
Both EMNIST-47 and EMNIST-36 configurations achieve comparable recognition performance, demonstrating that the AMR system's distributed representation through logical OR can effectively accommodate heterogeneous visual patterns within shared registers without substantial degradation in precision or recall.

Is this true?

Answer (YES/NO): YES